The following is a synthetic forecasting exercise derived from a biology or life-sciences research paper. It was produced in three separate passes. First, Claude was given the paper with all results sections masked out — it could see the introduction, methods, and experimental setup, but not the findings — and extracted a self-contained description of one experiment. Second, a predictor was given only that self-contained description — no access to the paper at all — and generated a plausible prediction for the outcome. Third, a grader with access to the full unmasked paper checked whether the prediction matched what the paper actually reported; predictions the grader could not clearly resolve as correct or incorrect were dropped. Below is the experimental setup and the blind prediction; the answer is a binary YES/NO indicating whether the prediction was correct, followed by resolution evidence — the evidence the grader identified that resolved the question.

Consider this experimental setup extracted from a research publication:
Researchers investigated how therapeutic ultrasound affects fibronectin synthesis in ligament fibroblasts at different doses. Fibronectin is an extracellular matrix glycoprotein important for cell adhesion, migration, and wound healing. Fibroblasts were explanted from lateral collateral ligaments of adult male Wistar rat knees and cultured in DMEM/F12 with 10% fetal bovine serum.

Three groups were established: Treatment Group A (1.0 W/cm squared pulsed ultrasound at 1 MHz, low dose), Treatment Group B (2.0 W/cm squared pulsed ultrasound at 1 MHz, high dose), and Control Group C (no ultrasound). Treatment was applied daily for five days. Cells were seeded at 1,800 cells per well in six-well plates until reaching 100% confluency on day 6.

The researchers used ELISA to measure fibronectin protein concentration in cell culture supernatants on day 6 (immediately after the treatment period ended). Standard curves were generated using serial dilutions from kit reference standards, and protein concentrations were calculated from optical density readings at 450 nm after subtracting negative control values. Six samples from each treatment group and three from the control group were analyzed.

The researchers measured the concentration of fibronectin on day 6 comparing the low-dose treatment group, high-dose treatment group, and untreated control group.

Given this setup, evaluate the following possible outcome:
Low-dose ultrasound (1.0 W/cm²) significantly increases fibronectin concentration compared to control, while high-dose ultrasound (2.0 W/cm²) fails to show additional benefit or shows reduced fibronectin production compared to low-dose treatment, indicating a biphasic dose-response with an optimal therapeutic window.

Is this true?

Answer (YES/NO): YES